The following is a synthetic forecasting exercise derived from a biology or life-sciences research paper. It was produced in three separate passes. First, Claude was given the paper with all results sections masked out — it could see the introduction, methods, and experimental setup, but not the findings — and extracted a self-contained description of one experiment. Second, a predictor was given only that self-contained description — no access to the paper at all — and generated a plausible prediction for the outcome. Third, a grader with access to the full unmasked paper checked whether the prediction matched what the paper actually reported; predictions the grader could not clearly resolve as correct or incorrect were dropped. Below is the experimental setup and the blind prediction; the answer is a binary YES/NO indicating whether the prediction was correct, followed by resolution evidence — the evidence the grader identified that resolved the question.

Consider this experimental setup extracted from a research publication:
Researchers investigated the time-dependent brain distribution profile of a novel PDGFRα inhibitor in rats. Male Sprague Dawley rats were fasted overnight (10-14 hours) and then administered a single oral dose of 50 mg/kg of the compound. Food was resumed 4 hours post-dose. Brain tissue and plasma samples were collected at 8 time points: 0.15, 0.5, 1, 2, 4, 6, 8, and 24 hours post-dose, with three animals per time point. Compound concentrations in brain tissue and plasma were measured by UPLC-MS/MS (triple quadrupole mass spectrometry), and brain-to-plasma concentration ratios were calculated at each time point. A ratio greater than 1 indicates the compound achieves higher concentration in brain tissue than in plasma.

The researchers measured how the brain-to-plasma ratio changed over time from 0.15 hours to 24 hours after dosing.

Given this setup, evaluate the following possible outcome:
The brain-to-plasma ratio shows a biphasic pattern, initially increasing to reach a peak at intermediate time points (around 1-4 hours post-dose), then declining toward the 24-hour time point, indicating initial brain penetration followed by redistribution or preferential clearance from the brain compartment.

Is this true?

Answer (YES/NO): NO